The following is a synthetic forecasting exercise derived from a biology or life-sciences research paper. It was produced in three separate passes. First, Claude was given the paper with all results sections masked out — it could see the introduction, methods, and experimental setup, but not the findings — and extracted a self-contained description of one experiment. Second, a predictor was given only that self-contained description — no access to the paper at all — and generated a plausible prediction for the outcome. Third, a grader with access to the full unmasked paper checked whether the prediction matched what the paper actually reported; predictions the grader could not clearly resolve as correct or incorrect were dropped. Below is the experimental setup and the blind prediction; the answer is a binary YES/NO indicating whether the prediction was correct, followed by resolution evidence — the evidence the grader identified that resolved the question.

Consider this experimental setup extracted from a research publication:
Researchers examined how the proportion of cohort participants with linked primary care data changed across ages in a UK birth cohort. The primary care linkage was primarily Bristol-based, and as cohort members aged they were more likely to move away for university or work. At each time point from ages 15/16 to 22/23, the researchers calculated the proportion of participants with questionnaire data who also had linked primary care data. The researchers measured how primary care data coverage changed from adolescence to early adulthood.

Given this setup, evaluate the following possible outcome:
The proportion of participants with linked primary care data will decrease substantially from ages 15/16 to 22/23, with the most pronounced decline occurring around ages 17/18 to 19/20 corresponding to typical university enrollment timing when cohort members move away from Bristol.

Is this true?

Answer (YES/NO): YES